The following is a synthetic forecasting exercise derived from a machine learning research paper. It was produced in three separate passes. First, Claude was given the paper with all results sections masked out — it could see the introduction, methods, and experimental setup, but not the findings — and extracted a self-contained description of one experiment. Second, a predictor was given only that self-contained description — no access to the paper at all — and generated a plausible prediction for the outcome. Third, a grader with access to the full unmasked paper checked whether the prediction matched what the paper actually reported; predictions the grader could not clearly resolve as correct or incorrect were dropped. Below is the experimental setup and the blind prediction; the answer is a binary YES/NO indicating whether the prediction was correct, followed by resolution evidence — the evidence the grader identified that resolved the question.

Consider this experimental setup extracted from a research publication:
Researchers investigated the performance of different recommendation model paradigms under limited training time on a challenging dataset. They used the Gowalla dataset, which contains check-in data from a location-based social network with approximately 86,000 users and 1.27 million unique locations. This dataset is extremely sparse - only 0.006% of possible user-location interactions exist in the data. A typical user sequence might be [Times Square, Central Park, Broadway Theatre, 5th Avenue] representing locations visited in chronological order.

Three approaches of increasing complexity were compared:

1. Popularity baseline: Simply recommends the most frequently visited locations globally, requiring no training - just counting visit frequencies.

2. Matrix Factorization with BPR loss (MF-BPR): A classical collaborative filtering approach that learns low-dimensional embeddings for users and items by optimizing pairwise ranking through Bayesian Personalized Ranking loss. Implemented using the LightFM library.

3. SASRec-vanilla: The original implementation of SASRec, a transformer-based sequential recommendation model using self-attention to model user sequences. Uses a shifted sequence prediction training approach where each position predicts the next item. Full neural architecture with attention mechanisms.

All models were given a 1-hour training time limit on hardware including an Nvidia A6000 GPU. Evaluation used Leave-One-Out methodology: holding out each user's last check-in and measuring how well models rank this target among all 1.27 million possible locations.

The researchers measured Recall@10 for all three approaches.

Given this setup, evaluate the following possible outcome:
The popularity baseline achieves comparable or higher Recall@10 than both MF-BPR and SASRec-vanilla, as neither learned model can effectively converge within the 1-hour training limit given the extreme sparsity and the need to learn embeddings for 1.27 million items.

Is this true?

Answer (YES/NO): NO